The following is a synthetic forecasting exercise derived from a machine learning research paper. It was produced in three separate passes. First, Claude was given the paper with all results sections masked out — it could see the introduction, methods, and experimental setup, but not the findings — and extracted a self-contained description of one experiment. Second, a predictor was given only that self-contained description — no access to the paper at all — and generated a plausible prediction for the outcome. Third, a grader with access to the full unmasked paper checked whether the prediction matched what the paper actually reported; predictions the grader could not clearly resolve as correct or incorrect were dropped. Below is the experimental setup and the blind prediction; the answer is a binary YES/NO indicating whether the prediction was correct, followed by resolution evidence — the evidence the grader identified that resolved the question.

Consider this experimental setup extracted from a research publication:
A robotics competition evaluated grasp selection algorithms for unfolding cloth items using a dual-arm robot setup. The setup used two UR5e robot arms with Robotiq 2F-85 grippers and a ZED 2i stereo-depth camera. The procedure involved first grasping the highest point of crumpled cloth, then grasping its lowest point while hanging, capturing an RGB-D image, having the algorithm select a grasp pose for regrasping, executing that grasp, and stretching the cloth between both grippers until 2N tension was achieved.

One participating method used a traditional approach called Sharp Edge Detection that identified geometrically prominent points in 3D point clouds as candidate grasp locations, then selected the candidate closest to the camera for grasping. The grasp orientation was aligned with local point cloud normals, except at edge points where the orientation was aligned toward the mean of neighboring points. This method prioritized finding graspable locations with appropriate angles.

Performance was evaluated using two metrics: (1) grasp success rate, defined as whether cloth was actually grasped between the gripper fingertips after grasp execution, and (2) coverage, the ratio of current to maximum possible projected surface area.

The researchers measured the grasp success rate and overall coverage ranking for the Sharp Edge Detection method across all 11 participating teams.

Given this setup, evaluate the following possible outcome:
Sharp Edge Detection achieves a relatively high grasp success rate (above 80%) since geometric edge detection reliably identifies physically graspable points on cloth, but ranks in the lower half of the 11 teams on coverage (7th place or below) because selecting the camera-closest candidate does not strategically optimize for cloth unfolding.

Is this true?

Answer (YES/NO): NO